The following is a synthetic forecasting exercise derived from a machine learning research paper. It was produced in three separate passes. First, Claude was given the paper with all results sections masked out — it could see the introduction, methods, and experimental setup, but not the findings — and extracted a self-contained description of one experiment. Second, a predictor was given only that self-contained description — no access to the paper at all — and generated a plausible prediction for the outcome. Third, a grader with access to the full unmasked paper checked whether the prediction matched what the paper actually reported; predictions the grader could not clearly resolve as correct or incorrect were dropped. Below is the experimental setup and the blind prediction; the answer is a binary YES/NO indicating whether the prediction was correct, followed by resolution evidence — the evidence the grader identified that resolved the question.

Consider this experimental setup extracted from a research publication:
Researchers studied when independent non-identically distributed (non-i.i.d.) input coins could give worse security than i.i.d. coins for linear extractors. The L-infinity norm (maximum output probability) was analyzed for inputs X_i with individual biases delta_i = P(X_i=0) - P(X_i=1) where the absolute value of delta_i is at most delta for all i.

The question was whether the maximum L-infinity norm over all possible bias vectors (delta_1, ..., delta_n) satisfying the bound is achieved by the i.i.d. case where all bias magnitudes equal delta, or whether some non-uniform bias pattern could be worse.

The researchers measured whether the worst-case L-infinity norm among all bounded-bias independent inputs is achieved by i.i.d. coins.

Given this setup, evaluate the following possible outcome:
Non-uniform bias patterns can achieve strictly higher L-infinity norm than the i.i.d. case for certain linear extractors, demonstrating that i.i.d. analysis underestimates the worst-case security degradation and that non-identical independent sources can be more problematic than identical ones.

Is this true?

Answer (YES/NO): NO